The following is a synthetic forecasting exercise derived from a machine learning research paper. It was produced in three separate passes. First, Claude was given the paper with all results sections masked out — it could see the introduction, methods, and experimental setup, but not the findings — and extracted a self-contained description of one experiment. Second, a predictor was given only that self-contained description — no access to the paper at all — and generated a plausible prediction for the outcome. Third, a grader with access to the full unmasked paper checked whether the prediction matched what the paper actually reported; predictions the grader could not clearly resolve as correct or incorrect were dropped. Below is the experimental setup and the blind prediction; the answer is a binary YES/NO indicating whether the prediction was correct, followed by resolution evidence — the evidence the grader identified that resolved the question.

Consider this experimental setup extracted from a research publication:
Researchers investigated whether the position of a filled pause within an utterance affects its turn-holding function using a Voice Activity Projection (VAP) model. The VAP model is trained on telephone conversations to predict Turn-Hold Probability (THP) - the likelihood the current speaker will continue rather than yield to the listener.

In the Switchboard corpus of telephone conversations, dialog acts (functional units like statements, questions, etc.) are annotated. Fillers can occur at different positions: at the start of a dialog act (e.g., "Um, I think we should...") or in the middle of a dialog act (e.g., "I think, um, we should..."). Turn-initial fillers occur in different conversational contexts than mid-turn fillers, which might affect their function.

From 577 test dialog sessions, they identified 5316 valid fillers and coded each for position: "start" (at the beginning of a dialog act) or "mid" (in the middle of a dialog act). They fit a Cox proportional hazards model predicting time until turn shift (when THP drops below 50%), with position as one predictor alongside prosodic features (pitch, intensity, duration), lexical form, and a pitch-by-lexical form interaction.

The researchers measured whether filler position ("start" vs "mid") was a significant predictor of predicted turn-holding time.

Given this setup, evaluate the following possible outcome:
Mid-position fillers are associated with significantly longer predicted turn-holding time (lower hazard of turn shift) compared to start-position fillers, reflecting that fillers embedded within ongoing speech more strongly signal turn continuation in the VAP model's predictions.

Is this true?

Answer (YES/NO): NO